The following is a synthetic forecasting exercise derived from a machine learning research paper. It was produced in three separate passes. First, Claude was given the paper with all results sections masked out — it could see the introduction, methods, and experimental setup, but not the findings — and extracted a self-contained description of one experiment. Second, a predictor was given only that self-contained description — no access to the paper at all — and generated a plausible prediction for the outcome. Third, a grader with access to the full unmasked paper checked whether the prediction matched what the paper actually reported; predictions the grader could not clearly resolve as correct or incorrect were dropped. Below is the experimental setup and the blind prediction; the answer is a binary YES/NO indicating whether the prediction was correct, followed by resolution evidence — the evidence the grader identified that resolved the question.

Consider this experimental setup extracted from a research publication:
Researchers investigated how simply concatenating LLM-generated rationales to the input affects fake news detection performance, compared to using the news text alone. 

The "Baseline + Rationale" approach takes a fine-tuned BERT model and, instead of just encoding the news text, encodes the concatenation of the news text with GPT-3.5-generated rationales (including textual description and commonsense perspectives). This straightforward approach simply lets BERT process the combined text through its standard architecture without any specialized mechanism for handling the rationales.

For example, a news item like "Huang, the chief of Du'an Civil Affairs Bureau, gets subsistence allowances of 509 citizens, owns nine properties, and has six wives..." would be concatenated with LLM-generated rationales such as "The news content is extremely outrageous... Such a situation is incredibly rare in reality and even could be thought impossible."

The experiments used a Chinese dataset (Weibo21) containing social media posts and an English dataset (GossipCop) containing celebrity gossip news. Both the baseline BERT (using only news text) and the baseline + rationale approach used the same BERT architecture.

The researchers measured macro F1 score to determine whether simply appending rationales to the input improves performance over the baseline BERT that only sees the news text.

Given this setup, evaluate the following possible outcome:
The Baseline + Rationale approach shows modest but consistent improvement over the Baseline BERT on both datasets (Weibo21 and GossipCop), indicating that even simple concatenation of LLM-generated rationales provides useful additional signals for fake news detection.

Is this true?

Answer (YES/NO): YES